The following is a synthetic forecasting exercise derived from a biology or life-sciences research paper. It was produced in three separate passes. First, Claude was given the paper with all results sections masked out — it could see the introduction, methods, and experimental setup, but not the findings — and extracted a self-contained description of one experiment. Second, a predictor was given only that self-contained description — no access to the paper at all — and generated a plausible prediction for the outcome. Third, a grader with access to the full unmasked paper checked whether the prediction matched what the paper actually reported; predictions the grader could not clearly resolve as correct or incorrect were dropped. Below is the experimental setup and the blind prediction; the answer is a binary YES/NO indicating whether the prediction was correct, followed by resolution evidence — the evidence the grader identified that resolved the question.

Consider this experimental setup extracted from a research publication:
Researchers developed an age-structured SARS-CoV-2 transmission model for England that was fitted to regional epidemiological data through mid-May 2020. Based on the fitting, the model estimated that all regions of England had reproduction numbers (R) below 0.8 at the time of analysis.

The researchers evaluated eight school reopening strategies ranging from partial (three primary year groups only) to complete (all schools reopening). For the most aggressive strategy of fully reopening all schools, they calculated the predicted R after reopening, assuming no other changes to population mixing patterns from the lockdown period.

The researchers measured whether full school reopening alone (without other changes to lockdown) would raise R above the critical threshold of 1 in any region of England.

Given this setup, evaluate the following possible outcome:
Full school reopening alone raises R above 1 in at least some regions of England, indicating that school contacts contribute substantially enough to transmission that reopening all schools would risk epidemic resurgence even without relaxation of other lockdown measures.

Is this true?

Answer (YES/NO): NO